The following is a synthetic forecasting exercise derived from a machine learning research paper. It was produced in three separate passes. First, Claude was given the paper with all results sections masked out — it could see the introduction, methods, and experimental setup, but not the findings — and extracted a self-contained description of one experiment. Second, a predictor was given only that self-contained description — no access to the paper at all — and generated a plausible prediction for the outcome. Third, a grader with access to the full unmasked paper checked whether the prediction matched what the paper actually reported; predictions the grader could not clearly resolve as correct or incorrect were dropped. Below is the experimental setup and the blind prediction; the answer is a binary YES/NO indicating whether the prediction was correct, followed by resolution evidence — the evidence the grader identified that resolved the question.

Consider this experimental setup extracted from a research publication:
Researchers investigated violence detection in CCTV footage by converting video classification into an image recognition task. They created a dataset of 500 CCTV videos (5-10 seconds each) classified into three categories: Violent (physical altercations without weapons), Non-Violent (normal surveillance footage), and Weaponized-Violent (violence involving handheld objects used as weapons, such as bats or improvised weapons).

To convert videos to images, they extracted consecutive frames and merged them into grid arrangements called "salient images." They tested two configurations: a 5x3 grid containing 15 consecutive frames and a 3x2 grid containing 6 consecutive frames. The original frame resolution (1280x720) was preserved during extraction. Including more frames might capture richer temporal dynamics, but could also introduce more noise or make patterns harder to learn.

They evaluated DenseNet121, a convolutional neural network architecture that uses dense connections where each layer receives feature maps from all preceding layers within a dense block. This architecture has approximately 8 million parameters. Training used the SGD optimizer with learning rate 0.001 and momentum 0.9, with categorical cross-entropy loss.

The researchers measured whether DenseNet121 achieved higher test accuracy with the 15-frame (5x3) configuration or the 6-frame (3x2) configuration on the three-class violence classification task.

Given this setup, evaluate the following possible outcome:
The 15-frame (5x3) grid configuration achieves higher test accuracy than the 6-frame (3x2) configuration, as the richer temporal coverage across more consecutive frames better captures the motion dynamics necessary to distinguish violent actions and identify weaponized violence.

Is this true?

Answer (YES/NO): NO